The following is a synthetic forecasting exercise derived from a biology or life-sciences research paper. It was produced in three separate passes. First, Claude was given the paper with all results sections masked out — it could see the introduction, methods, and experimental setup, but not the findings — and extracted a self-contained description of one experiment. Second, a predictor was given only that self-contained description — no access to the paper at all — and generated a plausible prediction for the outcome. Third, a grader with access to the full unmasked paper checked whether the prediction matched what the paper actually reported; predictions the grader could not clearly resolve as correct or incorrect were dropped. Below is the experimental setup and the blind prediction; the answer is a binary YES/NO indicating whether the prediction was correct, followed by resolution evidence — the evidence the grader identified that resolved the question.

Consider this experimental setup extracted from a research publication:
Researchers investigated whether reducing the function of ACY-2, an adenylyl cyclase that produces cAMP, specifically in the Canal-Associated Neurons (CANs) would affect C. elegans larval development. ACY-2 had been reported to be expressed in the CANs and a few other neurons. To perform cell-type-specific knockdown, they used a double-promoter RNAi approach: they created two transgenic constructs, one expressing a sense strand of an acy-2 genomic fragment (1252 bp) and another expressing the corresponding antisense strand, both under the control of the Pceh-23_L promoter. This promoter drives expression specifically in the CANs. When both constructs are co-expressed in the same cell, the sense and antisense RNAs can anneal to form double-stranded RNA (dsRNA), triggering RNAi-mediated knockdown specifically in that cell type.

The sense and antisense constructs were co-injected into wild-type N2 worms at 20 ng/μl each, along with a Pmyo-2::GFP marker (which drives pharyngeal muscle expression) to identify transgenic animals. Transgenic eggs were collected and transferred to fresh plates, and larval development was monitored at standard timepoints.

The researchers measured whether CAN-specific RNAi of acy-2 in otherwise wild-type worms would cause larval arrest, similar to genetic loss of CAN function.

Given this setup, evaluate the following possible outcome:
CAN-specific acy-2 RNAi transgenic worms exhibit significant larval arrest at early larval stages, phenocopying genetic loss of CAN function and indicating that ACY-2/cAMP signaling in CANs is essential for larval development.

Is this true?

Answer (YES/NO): YES